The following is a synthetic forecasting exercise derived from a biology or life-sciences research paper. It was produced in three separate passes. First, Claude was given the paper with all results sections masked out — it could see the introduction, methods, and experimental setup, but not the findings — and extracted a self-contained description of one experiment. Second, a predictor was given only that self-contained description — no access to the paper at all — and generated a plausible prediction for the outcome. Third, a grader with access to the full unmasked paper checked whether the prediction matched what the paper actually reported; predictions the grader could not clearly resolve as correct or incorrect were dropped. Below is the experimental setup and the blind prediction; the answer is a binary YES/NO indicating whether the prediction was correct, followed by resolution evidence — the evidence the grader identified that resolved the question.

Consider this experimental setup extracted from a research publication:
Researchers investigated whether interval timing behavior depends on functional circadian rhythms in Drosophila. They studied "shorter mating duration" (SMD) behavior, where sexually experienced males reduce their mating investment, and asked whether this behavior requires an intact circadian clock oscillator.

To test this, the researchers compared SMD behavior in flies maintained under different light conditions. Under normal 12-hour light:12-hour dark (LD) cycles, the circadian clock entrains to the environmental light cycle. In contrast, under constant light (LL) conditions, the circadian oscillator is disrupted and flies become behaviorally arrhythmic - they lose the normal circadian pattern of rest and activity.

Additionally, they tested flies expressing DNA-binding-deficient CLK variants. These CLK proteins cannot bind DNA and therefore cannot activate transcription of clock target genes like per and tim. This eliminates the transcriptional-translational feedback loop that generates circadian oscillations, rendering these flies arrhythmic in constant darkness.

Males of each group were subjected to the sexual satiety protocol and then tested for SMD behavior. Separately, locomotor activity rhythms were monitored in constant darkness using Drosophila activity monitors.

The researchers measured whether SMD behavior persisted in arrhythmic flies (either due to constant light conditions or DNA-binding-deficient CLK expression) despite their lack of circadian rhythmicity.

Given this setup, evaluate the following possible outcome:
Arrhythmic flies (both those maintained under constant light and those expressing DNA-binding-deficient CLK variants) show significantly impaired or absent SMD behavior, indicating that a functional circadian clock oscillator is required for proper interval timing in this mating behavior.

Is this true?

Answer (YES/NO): NO